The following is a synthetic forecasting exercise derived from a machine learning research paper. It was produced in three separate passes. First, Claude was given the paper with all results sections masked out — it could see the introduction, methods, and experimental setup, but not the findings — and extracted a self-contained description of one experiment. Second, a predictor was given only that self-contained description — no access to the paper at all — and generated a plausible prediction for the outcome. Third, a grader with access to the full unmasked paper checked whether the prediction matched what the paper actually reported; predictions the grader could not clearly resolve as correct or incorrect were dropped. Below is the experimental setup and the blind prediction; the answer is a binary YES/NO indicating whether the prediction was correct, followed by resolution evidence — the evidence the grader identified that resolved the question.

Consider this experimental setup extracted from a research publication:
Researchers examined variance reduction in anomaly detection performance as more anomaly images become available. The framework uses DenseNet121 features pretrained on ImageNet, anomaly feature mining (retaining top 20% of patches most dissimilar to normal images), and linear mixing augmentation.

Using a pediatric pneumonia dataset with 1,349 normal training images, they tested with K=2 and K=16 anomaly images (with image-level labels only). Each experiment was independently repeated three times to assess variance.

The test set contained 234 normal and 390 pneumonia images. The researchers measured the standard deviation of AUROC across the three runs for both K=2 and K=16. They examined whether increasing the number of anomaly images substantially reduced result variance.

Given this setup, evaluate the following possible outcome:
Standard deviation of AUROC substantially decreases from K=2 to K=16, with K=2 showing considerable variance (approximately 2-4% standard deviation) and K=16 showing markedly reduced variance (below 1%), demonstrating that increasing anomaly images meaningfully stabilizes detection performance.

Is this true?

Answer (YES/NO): NO